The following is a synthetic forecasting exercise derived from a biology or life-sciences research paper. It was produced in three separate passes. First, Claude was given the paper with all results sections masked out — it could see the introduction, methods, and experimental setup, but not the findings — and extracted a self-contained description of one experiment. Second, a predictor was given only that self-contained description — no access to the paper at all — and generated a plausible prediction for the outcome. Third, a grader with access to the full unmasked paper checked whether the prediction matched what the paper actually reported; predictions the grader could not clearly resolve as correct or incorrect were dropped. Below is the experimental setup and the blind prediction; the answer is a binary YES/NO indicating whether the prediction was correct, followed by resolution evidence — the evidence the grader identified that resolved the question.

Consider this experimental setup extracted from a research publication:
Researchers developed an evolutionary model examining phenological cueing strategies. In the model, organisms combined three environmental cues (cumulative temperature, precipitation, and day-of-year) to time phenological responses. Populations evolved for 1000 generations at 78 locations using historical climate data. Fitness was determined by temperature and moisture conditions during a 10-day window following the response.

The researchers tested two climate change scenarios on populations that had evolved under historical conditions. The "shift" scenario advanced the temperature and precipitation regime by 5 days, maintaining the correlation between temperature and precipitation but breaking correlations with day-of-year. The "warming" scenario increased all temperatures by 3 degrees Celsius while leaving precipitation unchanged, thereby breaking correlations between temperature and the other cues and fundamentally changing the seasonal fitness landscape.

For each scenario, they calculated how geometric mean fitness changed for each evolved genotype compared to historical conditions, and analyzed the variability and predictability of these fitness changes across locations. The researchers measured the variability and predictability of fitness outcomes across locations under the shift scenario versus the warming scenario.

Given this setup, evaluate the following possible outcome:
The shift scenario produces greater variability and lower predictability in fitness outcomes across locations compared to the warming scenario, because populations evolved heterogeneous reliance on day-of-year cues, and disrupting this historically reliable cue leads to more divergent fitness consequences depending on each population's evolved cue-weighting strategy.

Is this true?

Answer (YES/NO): NO